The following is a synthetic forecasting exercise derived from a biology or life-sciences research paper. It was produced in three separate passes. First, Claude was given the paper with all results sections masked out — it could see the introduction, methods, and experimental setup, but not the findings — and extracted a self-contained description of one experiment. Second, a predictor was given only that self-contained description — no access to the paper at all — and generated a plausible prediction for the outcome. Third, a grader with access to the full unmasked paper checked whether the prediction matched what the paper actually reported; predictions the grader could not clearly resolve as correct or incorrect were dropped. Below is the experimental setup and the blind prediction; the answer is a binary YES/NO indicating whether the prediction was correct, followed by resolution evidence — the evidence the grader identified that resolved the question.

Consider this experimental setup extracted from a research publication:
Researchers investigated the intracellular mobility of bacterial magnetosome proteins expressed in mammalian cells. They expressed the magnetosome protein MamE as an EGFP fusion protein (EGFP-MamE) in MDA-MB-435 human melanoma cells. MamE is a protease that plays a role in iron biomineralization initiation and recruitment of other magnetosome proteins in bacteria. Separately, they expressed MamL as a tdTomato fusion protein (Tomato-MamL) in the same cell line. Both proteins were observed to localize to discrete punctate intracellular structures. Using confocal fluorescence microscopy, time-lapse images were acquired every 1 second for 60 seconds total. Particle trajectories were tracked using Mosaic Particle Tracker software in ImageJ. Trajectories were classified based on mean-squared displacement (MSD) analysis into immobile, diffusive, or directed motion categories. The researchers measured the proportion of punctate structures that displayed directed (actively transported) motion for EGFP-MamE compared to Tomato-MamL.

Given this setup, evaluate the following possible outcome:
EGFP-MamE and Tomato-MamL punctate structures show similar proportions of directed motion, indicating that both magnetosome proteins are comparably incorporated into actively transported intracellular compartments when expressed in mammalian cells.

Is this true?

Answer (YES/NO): NO